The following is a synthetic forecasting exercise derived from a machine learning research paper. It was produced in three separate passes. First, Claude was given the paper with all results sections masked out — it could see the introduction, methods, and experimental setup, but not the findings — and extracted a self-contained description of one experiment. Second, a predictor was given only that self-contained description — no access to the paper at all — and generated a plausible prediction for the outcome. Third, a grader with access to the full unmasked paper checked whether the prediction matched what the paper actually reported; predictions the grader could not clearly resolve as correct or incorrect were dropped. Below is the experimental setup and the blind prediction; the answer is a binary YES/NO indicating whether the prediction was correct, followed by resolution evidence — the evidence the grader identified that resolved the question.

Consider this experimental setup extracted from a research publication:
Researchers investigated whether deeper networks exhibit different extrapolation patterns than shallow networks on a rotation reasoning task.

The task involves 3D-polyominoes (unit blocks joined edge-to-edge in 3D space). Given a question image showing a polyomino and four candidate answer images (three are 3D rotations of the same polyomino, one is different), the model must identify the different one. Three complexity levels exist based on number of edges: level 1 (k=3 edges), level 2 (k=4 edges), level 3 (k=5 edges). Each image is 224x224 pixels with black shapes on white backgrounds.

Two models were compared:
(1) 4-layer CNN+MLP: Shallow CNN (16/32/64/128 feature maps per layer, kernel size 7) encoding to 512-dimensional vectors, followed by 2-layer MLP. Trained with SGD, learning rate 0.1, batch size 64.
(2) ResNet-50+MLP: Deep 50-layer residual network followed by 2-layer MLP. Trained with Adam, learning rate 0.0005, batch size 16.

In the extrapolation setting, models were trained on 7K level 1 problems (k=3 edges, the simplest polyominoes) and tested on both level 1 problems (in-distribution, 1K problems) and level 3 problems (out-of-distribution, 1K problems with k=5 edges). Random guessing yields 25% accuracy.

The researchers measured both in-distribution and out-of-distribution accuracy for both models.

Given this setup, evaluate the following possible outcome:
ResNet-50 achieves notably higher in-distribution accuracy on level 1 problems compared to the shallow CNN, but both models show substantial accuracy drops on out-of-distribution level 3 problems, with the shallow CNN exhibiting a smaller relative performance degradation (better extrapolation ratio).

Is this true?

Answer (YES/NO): NO